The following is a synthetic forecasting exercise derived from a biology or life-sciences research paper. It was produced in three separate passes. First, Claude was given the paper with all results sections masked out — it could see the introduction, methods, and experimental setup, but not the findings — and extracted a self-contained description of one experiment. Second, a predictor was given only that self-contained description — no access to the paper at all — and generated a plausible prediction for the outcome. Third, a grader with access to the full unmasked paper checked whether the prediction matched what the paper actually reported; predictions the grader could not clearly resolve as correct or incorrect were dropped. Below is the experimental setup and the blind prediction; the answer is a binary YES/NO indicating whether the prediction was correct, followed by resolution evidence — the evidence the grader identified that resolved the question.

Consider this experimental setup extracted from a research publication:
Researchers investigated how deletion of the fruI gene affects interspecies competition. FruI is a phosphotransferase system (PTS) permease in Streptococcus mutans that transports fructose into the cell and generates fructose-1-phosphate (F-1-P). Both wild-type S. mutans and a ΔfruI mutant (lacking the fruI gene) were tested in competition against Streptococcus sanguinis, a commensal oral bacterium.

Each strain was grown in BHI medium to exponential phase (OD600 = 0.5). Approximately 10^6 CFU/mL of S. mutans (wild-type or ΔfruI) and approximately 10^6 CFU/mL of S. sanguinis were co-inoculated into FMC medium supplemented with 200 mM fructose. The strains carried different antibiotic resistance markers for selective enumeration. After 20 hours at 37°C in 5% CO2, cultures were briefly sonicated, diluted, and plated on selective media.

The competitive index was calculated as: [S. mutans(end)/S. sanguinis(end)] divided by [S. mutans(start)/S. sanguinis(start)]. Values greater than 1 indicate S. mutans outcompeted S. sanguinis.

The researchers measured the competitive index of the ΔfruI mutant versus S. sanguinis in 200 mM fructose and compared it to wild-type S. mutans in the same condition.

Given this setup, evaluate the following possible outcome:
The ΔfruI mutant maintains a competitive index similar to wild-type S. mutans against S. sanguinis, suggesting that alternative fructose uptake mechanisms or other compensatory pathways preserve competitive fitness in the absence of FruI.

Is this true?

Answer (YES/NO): NO